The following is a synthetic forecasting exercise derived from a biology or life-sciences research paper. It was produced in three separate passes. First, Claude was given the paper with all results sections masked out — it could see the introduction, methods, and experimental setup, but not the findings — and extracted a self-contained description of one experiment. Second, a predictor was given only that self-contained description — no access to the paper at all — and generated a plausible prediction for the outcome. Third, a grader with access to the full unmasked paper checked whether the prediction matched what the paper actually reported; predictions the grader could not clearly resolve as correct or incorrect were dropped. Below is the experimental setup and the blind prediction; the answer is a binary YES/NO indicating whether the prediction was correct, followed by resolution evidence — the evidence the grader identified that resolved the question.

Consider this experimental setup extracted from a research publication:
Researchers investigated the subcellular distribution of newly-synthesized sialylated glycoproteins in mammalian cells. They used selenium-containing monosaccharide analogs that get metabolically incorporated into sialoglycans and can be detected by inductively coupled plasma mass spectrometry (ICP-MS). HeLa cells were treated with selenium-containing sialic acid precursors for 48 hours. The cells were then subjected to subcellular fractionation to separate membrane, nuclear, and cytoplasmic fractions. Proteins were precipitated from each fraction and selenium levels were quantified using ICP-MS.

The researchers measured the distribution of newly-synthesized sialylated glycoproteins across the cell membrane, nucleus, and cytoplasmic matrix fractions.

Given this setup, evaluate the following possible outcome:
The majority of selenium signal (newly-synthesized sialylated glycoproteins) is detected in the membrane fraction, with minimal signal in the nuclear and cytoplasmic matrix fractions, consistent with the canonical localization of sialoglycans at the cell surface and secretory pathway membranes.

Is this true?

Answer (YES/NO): NO